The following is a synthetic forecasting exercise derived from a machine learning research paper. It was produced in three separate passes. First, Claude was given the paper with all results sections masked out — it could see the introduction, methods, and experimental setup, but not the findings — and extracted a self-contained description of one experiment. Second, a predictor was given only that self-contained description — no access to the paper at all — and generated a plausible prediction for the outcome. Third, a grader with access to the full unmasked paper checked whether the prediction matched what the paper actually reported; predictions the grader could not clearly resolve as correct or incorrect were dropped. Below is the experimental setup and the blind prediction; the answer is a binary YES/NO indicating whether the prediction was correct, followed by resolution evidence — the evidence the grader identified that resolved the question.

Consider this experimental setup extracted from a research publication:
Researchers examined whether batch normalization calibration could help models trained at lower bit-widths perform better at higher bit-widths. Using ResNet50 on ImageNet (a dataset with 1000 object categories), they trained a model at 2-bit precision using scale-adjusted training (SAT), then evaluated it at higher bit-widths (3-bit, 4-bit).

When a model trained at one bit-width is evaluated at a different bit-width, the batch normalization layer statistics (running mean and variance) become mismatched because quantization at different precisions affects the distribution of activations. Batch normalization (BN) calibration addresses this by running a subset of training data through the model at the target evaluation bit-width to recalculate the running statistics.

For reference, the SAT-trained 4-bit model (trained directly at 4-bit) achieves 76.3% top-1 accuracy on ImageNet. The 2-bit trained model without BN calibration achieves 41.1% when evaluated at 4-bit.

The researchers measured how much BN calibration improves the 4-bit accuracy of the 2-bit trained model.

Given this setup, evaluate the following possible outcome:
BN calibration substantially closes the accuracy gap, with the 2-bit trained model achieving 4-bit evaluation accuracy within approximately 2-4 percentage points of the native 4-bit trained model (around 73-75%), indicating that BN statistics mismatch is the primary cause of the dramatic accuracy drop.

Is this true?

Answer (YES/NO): YES